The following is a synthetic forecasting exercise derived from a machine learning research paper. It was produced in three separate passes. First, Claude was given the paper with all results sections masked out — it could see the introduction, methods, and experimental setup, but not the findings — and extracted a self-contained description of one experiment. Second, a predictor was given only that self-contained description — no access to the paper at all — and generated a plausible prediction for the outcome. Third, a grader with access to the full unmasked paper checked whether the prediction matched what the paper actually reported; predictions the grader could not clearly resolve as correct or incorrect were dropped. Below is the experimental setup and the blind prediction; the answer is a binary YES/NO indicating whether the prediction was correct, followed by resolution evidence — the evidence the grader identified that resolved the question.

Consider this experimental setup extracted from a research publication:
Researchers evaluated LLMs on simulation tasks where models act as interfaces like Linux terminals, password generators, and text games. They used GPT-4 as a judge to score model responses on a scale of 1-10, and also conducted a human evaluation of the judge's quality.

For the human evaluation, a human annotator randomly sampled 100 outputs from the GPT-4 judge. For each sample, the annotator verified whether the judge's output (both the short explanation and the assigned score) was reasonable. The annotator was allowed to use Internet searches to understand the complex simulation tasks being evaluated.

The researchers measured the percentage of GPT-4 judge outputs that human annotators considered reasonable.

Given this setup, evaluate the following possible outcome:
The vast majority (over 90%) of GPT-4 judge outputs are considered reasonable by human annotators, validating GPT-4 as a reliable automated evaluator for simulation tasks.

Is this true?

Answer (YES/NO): NO